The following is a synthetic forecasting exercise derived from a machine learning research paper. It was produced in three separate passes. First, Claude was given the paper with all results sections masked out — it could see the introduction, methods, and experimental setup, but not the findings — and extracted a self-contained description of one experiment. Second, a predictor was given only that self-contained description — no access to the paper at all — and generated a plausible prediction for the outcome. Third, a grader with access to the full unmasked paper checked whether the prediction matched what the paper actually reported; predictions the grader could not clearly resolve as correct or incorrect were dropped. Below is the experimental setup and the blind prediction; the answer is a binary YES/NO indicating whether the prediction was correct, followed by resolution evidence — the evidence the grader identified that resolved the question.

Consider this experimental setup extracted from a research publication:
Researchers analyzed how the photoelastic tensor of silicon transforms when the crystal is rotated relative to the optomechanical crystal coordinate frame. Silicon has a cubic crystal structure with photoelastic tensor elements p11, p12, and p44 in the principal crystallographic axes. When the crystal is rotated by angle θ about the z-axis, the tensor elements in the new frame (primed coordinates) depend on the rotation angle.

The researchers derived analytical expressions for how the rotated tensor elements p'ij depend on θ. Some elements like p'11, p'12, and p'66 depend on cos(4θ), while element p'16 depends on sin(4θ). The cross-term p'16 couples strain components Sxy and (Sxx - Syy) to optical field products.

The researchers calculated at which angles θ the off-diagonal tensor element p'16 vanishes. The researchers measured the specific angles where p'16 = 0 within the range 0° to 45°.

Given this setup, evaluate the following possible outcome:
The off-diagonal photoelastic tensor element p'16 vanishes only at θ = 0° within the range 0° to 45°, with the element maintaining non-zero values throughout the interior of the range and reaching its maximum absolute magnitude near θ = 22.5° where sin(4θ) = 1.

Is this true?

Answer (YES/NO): NO